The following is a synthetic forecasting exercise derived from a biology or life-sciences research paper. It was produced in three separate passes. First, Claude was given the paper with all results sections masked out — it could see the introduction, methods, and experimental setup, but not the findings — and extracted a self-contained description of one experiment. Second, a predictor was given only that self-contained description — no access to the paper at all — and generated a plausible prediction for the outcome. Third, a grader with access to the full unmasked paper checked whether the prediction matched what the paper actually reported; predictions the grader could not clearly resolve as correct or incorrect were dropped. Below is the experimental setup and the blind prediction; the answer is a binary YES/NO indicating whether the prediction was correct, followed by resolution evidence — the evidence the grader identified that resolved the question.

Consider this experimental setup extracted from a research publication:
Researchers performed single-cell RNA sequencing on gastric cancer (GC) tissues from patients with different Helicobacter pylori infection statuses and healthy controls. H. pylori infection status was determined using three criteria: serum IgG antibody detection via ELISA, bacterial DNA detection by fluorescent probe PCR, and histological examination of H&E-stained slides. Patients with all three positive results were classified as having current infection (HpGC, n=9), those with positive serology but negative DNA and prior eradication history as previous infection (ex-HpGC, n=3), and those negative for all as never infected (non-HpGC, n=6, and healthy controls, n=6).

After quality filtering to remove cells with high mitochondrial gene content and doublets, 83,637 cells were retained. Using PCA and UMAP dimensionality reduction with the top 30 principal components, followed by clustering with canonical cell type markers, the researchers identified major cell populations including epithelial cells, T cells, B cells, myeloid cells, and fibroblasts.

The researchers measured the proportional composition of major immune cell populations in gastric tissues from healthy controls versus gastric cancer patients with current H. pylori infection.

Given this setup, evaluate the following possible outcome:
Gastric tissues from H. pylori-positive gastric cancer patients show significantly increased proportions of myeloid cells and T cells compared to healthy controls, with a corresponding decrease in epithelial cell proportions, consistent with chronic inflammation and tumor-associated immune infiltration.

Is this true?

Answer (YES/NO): NO